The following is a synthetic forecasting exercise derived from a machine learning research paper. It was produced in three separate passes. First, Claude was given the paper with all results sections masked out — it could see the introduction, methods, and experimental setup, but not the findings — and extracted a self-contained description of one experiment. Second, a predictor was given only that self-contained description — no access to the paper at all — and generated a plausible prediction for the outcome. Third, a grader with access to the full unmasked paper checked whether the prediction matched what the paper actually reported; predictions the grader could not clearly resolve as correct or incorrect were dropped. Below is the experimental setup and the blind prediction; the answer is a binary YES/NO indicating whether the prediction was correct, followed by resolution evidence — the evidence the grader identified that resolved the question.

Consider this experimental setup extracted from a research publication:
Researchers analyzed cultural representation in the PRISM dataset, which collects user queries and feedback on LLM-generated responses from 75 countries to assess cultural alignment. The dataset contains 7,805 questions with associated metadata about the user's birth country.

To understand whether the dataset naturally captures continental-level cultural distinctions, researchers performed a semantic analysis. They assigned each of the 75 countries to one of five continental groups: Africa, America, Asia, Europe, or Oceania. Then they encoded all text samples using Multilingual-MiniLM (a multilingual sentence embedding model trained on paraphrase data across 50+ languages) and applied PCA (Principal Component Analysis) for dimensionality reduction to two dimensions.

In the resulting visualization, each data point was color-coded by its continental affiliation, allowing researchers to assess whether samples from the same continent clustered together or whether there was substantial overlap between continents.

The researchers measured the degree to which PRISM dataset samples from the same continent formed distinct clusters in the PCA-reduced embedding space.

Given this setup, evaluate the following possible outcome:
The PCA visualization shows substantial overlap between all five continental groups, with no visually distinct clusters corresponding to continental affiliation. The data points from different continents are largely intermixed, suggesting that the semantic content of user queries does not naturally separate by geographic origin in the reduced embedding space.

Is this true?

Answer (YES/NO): YES